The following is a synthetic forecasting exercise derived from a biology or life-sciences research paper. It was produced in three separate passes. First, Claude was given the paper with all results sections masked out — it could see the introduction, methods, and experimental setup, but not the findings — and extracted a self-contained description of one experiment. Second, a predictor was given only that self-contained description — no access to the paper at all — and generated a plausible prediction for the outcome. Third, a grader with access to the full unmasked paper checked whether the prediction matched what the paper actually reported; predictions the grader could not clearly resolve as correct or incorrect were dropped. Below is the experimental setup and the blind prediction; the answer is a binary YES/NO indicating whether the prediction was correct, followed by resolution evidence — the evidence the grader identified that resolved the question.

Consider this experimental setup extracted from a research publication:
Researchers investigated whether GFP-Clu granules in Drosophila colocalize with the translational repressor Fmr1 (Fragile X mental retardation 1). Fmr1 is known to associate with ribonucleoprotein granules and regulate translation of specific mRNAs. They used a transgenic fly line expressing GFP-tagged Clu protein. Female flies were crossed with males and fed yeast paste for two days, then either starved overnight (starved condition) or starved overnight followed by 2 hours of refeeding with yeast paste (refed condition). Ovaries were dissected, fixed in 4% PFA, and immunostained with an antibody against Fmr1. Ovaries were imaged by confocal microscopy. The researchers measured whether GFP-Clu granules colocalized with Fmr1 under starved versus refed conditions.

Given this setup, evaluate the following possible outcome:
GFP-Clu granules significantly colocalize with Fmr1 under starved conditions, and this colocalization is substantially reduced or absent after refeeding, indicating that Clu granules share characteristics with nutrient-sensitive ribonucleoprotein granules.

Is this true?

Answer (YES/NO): NO